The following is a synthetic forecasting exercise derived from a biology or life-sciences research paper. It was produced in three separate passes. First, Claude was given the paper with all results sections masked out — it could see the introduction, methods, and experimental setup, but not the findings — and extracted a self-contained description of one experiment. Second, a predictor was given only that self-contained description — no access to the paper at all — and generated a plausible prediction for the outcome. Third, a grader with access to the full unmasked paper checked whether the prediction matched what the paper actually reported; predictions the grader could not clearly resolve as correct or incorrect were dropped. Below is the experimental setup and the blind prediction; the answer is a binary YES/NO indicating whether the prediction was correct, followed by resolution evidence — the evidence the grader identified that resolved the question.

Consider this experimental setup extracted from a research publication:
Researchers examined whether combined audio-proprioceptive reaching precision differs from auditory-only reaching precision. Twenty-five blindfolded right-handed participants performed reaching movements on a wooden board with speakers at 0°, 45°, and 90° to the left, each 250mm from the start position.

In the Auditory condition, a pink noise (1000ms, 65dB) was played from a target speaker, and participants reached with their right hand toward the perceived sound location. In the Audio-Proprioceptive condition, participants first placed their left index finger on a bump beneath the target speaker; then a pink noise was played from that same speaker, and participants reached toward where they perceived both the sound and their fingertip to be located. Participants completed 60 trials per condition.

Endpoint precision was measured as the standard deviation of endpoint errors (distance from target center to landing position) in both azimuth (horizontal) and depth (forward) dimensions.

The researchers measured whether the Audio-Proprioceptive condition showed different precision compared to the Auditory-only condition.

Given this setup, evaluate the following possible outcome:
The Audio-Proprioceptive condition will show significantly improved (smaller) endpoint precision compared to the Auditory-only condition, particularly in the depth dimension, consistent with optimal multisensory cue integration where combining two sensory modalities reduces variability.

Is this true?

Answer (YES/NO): NO